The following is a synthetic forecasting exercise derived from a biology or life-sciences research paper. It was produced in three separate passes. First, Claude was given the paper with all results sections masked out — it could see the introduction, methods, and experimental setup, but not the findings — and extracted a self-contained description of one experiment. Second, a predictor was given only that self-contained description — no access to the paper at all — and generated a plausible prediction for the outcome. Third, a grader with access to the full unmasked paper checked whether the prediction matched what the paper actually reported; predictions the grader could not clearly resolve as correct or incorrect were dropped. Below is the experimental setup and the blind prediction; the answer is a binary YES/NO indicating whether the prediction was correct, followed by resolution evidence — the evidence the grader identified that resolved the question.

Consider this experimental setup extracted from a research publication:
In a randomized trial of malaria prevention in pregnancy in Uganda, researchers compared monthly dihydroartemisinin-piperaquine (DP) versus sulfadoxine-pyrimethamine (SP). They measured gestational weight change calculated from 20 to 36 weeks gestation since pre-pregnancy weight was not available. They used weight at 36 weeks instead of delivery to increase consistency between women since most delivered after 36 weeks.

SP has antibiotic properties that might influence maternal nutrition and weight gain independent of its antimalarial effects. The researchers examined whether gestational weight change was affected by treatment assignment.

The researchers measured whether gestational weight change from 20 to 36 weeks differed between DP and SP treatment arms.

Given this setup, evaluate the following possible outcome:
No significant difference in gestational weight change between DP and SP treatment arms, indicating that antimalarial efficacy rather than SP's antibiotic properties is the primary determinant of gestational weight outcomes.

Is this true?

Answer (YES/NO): YES